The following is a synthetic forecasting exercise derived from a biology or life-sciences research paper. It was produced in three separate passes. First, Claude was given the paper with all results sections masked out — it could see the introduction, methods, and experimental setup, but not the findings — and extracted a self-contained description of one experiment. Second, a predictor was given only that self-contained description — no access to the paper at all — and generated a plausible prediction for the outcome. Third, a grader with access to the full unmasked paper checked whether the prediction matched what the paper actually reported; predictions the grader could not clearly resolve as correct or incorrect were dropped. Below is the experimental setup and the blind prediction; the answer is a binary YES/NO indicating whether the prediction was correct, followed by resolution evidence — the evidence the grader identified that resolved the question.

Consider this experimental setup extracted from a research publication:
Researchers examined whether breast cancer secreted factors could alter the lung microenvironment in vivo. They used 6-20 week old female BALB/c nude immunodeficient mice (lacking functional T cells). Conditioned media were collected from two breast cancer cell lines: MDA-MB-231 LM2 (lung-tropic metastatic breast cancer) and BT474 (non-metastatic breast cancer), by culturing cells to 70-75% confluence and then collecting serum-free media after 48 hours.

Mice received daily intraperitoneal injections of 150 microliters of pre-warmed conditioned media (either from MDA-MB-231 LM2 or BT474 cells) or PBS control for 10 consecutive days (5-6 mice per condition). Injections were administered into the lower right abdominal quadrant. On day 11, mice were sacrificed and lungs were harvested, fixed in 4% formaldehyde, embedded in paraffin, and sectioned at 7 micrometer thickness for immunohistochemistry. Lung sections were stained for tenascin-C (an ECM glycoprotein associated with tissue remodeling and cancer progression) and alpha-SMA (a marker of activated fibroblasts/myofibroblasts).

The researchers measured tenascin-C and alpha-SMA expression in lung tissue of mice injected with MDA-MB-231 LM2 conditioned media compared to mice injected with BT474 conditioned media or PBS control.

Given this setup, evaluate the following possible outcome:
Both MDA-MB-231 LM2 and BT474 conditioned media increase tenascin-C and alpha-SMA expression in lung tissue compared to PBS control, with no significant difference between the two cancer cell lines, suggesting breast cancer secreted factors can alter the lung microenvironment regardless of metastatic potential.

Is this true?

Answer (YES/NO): NO